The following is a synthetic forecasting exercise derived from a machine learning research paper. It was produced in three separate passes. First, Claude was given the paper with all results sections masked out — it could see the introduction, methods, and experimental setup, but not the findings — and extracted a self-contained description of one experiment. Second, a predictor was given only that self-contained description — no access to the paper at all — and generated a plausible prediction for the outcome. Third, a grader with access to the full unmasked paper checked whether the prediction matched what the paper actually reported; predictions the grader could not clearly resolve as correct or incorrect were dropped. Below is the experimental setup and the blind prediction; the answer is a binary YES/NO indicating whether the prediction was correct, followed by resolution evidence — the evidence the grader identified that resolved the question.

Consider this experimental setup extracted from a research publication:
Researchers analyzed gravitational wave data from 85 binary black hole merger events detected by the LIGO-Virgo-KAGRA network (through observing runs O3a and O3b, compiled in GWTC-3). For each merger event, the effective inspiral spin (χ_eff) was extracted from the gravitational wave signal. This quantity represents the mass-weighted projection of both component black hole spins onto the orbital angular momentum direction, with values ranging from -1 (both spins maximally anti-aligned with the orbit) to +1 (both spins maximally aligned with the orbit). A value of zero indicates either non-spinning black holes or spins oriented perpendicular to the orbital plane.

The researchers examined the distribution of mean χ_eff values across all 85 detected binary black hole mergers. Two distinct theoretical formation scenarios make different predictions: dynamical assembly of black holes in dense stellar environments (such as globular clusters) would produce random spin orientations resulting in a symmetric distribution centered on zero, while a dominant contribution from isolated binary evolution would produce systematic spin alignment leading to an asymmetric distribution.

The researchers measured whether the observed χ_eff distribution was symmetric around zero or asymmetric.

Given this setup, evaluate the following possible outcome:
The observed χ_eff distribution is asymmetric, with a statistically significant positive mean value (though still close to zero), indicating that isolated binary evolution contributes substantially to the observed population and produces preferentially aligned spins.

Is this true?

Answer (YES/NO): YES